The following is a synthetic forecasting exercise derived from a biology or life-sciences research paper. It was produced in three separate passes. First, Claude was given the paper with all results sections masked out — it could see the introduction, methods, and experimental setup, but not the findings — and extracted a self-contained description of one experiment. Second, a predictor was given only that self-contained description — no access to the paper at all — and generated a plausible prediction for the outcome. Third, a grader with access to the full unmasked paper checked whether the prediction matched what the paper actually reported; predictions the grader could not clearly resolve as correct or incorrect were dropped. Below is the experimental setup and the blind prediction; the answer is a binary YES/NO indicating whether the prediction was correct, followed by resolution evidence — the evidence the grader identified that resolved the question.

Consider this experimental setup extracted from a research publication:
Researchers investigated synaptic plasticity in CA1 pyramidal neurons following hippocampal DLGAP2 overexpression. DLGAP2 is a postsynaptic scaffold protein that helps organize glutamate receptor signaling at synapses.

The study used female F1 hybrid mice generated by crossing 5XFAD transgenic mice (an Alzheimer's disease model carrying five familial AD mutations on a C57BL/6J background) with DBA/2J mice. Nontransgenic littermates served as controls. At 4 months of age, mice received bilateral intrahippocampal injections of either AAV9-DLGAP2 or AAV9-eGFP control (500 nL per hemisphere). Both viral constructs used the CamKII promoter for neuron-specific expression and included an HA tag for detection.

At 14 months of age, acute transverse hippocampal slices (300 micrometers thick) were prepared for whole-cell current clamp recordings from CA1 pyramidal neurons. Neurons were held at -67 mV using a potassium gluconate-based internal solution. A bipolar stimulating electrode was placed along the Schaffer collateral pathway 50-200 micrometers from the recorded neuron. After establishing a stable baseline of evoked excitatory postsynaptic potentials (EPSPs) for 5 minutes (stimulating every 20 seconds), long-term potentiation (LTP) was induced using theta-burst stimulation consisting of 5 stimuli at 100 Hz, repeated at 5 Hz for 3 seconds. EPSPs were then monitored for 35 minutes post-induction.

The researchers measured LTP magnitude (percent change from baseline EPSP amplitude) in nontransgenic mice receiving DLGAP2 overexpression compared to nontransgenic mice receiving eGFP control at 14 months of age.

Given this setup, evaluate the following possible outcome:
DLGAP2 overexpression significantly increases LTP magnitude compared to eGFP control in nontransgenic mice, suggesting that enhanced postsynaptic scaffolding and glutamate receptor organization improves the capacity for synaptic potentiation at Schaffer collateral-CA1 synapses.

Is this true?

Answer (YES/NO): NO